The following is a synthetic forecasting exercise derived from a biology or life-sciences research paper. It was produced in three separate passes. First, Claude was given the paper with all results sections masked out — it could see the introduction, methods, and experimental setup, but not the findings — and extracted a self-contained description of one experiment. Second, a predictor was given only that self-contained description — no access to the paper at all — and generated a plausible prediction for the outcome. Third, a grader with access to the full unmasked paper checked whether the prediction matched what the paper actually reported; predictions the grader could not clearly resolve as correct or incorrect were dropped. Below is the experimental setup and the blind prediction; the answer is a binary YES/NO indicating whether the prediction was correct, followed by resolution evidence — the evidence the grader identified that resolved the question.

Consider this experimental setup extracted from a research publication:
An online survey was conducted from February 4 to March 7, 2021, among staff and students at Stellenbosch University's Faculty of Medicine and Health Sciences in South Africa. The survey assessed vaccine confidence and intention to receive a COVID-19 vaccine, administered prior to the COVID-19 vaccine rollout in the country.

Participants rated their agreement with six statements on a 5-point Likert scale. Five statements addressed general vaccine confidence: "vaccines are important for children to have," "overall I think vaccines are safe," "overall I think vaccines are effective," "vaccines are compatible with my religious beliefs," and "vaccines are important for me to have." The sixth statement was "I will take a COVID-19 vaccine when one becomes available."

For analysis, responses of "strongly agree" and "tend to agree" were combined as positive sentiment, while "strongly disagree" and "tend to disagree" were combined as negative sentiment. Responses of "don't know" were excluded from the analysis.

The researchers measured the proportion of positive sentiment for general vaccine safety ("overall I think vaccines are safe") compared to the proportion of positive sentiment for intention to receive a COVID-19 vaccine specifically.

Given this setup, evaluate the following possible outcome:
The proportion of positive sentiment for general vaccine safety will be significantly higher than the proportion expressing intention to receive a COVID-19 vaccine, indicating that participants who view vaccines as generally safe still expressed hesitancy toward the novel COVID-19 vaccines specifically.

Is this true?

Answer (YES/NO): YES